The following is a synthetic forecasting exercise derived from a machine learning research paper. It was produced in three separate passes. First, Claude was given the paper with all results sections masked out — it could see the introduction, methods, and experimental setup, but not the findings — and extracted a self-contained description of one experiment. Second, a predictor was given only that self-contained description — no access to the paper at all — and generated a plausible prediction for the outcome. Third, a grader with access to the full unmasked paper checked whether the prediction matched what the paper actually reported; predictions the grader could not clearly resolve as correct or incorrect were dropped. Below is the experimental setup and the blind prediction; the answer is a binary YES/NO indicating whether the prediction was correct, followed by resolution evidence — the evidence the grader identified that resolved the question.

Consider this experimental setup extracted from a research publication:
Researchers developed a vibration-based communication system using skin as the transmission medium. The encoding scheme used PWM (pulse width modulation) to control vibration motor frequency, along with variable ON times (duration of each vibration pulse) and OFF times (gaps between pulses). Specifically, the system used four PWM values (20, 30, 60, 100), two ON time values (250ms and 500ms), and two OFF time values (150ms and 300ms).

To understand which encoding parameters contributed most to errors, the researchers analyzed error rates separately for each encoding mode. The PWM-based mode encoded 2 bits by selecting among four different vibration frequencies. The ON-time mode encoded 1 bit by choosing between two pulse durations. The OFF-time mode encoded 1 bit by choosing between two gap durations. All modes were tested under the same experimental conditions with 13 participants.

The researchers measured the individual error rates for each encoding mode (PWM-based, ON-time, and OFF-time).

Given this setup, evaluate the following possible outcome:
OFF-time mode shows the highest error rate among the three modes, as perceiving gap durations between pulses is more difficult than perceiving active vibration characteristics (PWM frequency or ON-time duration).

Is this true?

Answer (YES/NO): NO